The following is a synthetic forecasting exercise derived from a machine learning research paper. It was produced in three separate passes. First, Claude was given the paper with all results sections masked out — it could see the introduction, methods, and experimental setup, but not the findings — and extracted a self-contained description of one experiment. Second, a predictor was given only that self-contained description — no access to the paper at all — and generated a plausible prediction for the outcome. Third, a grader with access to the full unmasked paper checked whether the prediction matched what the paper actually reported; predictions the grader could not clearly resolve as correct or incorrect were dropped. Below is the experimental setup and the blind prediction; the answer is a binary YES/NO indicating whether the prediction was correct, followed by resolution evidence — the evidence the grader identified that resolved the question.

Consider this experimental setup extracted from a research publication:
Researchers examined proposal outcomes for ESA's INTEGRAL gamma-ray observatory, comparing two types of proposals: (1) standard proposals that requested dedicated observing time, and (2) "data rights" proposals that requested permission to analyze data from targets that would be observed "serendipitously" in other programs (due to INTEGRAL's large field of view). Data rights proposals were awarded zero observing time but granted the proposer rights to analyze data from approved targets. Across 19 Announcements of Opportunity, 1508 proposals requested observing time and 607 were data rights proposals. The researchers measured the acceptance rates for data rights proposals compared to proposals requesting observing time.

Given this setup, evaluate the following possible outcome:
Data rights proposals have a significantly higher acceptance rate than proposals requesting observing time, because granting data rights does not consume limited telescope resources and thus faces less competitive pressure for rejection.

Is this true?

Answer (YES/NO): YES